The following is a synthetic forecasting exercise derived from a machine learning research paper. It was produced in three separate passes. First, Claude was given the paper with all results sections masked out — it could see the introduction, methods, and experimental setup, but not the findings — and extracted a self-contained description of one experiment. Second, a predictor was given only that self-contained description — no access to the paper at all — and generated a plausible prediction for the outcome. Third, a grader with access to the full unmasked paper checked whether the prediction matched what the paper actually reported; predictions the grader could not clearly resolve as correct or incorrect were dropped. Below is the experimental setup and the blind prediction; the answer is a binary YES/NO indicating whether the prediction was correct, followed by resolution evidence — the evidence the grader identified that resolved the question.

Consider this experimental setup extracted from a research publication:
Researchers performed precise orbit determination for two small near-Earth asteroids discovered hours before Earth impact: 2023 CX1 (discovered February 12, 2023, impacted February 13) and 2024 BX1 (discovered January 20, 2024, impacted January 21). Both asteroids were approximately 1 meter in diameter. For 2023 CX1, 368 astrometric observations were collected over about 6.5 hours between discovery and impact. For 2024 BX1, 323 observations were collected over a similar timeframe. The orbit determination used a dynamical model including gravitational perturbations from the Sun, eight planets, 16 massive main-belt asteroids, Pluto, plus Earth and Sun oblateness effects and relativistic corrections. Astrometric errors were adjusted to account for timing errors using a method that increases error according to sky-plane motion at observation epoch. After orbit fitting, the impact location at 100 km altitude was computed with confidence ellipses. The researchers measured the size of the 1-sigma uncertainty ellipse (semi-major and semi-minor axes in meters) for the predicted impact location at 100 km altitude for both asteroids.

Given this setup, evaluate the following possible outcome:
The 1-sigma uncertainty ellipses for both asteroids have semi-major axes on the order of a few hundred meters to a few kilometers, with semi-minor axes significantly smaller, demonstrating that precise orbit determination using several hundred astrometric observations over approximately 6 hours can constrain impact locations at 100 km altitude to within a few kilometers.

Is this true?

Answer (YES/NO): NO